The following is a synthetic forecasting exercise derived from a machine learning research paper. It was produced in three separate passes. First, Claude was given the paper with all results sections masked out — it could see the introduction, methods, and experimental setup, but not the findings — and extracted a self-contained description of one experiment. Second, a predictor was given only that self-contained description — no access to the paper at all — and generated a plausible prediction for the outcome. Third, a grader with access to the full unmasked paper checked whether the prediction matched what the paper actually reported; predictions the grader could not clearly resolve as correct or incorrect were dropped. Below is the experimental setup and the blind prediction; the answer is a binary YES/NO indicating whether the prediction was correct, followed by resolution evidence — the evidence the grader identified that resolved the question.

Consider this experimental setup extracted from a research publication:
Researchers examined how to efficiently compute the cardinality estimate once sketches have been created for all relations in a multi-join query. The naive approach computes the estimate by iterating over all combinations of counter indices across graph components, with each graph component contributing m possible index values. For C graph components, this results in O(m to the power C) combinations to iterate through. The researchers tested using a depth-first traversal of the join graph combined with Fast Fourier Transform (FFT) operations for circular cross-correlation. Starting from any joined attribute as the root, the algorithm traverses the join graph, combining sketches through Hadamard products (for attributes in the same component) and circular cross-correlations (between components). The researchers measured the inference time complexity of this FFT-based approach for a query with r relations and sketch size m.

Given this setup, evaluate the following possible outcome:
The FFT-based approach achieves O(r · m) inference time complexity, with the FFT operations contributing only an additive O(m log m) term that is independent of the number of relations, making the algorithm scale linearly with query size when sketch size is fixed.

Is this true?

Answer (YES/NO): NO